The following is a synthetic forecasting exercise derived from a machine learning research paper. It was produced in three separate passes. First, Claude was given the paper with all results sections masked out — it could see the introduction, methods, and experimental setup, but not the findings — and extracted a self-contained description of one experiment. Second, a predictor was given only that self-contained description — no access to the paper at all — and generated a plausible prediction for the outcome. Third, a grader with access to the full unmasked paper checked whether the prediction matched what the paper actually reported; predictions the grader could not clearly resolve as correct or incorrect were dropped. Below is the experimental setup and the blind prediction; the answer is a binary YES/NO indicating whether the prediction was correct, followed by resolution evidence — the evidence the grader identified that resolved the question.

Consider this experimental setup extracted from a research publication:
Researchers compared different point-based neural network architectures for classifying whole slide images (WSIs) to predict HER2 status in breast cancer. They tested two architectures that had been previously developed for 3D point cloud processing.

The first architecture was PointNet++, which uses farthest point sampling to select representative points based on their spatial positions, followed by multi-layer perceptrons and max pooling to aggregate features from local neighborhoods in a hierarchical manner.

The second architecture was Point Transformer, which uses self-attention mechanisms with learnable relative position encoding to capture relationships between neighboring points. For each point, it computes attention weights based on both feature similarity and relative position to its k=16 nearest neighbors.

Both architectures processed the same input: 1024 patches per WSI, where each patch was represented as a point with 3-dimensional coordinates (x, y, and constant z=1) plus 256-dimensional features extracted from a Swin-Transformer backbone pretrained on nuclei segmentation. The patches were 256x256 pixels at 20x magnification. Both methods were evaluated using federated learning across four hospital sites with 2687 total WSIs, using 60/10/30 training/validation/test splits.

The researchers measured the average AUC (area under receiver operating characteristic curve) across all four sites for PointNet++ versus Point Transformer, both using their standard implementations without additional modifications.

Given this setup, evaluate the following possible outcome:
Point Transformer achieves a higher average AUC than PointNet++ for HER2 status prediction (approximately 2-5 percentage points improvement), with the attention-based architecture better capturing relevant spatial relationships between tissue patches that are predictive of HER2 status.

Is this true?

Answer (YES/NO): NO